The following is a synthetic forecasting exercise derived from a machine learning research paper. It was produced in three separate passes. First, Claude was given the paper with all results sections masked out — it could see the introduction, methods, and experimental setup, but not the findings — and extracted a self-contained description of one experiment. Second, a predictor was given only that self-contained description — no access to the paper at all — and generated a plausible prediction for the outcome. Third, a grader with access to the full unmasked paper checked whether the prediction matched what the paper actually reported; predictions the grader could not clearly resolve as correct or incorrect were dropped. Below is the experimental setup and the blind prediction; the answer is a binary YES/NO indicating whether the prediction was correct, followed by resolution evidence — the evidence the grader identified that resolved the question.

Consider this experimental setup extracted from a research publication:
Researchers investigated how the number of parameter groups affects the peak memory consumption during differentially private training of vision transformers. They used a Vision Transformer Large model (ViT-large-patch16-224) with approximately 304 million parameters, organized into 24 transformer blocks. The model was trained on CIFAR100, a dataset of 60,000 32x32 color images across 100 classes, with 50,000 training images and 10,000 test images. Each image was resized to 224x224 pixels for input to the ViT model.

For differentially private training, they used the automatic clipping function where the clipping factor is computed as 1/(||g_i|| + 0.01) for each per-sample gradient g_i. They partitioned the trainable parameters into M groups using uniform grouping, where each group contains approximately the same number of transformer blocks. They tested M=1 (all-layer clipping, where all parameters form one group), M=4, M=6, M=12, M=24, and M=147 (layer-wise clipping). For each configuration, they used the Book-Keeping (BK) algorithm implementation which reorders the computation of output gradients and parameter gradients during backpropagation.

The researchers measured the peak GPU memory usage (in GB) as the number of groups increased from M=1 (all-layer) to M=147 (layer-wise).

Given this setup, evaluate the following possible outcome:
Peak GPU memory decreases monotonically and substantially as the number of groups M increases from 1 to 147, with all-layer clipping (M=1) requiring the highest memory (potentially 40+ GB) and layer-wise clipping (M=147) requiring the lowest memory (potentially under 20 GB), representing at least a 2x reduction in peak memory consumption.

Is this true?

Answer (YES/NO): NO